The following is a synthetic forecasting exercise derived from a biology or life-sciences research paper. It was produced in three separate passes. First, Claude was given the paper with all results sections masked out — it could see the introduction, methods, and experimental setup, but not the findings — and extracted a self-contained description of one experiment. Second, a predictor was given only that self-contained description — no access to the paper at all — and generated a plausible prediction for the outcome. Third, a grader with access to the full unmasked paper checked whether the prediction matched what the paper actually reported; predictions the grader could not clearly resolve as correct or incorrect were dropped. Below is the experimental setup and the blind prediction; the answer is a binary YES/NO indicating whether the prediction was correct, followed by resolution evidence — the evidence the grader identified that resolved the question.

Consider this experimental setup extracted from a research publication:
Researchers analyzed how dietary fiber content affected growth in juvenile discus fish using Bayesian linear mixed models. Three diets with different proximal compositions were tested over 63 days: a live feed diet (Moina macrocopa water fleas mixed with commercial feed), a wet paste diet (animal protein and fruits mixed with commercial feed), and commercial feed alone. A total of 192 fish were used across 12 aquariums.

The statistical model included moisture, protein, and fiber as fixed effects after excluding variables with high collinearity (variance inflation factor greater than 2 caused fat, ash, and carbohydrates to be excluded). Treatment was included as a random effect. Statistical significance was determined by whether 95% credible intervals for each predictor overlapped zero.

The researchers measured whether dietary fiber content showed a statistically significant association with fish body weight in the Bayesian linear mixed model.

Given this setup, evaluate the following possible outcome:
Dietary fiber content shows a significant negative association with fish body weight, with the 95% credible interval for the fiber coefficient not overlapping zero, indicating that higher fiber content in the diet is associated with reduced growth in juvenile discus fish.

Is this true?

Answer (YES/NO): NO